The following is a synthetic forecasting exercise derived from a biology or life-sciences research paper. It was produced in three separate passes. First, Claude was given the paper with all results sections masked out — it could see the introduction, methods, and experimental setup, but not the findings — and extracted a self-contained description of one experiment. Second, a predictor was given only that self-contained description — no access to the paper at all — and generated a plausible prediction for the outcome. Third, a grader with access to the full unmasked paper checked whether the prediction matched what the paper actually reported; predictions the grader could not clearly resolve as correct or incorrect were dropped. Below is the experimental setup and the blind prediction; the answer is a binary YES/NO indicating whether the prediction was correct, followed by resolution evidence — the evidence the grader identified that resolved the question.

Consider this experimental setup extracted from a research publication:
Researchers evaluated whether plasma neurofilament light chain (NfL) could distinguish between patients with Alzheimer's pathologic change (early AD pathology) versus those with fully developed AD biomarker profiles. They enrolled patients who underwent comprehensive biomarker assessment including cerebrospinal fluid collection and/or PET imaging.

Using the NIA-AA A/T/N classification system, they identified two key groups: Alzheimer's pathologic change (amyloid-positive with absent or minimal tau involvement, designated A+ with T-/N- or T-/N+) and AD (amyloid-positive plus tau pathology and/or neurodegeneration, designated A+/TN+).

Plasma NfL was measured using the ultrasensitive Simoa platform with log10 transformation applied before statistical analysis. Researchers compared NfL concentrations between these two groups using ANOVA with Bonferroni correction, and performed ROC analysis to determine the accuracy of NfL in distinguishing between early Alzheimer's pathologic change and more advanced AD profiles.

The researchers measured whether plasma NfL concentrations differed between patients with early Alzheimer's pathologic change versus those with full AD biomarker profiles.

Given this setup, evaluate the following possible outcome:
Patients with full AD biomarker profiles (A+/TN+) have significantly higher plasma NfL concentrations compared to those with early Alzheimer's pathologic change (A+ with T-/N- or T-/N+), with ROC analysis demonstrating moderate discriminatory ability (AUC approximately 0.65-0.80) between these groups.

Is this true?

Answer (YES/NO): NO